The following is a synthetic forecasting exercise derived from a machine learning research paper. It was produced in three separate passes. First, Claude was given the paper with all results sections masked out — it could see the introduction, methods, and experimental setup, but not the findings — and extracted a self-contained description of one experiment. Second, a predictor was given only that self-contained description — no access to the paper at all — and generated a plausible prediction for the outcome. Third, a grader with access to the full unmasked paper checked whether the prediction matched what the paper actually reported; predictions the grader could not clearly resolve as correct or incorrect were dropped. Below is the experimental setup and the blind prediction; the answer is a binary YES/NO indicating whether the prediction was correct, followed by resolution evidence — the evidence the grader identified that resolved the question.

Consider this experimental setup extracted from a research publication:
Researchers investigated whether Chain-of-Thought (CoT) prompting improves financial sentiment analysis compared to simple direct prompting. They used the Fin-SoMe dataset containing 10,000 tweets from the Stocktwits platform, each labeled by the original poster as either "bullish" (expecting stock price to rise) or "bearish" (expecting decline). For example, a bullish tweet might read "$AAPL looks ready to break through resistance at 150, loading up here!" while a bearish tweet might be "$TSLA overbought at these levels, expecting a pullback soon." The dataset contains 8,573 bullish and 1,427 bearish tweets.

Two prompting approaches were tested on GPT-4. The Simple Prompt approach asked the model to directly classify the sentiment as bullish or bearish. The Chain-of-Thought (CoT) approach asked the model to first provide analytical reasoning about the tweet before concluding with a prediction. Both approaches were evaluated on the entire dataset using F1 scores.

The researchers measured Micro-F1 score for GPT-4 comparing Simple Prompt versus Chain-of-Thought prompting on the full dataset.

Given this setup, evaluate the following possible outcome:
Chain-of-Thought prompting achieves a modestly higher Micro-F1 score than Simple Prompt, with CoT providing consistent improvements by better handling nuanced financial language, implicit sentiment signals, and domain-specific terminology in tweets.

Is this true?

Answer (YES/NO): NO